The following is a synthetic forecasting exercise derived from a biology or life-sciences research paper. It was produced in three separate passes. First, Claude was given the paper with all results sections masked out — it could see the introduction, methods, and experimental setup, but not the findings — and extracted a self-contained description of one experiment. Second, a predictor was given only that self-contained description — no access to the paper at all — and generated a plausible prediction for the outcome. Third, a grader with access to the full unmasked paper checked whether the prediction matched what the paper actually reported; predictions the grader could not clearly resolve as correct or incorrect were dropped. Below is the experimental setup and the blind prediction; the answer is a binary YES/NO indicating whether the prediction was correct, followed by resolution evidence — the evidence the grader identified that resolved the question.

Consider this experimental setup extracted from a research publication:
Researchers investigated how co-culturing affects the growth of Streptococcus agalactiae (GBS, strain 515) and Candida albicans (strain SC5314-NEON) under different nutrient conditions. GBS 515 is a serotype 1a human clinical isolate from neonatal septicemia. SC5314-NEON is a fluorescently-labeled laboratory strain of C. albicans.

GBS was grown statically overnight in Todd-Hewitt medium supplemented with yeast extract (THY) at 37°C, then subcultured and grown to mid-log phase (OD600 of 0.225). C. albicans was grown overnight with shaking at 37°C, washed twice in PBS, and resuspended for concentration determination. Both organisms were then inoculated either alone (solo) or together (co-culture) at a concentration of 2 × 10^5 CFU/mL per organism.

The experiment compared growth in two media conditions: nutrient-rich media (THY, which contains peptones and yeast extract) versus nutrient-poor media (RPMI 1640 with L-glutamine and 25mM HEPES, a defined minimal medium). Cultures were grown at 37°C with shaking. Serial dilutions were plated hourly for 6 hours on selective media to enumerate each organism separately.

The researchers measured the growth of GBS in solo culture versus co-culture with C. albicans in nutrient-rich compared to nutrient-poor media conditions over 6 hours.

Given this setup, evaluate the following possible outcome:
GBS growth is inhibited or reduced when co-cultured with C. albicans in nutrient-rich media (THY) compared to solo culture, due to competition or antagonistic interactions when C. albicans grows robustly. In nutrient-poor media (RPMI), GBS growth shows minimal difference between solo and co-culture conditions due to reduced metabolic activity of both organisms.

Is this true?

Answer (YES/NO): NO